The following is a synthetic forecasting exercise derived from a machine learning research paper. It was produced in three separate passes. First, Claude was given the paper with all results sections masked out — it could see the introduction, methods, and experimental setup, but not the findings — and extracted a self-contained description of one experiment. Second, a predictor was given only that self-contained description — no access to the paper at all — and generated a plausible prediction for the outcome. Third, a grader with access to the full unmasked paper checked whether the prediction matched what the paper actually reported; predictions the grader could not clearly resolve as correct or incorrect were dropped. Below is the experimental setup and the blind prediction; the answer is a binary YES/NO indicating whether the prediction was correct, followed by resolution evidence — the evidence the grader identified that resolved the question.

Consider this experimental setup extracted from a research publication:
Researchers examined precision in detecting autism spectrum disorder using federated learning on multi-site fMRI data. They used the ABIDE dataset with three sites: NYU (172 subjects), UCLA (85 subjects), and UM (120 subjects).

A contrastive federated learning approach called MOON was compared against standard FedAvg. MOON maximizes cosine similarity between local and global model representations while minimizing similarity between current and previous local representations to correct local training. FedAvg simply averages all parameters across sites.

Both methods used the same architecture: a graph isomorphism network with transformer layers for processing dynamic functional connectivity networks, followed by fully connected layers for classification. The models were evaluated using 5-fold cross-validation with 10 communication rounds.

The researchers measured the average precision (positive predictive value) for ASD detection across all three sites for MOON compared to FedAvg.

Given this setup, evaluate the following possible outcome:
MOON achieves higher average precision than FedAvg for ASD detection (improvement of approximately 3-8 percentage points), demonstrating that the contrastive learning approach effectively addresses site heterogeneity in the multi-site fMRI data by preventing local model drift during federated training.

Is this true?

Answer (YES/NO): NO